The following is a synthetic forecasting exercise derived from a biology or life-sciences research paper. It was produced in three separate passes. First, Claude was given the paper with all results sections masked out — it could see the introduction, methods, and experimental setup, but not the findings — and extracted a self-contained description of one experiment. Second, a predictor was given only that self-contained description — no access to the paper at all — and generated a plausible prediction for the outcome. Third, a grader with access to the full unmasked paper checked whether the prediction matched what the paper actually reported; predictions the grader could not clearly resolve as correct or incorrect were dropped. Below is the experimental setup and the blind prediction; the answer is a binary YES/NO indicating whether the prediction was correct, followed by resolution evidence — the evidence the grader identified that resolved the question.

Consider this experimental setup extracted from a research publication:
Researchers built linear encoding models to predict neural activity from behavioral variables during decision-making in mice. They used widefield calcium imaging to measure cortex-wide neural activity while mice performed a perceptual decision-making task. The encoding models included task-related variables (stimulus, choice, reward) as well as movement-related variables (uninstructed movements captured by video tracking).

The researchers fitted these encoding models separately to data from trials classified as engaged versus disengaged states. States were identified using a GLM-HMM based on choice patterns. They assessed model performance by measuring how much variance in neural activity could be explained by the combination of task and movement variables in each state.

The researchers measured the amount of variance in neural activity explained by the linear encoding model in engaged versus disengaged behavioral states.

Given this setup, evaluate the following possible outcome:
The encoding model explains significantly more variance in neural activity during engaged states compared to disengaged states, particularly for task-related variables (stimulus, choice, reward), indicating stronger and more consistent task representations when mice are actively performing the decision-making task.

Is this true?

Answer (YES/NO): NO